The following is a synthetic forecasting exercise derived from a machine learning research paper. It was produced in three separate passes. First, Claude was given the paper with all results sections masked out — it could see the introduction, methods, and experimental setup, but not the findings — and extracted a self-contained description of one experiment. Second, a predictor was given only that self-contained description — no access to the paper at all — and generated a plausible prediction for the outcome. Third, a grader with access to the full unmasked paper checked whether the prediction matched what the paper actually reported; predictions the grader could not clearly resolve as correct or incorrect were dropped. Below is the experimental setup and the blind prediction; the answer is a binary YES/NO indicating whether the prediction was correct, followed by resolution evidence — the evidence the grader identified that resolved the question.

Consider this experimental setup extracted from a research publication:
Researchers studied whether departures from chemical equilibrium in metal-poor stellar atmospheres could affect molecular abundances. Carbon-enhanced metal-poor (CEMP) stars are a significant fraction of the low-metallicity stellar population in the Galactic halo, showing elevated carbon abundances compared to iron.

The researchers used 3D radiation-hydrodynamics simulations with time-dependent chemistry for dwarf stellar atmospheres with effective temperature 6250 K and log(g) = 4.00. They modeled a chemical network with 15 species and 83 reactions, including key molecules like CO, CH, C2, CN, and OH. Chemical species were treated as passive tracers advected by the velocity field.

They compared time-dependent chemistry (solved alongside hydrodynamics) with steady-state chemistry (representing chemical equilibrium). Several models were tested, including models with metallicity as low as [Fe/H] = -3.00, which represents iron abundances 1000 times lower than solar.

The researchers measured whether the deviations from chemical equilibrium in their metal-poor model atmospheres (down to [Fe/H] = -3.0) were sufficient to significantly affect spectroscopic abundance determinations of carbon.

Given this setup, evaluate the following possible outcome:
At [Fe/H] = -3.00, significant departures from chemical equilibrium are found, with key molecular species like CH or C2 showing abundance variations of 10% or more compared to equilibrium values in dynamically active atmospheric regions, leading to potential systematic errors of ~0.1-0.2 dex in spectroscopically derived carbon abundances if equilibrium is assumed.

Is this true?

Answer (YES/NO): NO